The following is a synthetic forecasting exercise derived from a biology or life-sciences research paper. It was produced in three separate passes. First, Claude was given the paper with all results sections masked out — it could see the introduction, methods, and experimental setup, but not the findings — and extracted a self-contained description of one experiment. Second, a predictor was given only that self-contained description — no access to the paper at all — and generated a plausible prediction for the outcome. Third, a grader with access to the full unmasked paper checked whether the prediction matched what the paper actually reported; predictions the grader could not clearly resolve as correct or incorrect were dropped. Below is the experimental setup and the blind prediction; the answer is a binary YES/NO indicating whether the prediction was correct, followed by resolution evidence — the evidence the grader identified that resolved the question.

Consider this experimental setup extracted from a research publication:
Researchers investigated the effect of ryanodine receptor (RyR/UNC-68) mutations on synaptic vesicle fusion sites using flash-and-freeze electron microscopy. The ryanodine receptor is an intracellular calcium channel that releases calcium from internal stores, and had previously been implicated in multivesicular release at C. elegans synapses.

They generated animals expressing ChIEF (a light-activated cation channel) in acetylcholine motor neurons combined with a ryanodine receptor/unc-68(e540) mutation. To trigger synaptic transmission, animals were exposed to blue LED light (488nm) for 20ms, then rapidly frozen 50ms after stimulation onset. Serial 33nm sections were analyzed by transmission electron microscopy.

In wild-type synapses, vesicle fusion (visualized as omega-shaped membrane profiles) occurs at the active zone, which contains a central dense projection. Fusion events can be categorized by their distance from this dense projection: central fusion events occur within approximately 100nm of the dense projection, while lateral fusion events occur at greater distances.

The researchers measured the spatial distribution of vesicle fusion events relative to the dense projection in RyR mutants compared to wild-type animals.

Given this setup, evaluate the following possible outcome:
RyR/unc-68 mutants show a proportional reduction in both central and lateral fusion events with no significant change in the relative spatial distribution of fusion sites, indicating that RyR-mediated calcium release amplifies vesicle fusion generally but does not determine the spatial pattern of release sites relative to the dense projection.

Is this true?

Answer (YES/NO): NO